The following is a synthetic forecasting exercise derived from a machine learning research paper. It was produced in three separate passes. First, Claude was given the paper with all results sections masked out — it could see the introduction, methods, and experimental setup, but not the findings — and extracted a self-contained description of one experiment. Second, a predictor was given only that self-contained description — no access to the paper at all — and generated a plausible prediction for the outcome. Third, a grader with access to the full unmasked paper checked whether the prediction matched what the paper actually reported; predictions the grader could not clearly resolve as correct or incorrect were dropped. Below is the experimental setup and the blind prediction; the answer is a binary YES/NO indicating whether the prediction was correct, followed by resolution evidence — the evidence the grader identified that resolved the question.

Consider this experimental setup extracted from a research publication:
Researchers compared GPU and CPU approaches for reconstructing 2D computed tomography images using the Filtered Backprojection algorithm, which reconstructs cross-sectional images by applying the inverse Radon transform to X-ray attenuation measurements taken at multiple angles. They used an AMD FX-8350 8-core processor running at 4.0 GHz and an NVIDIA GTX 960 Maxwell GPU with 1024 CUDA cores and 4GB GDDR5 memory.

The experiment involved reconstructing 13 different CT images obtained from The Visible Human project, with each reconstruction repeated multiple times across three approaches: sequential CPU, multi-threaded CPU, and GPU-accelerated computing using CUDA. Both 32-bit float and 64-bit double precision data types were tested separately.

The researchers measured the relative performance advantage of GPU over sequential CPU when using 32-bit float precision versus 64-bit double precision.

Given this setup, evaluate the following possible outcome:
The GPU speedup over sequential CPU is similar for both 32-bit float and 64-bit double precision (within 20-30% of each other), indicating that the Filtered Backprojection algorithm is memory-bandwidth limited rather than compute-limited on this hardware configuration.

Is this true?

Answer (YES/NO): NO